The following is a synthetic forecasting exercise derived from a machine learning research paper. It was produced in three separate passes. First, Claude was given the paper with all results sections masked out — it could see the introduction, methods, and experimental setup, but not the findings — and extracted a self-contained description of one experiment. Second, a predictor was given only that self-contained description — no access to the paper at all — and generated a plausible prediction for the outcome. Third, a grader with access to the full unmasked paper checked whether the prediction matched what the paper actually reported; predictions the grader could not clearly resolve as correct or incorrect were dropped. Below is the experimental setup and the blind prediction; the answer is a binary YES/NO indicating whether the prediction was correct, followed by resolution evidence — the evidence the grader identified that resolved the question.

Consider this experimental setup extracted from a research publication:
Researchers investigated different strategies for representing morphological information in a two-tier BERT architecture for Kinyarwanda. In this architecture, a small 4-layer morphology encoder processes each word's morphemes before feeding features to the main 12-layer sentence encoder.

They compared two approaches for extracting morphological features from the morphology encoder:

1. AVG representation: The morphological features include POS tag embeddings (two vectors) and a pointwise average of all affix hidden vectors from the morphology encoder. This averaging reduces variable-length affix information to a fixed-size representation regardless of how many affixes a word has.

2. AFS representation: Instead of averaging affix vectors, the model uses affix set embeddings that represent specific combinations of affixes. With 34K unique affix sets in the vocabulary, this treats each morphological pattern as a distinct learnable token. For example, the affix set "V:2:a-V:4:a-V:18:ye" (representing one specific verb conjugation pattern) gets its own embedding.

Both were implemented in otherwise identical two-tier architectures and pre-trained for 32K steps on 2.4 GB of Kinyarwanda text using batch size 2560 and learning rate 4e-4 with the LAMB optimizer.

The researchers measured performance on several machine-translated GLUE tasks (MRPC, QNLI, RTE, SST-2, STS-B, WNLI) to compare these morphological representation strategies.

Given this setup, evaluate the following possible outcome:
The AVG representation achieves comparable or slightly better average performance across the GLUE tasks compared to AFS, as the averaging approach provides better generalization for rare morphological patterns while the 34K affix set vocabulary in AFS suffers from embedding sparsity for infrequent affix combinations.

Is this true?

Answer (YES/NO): NO